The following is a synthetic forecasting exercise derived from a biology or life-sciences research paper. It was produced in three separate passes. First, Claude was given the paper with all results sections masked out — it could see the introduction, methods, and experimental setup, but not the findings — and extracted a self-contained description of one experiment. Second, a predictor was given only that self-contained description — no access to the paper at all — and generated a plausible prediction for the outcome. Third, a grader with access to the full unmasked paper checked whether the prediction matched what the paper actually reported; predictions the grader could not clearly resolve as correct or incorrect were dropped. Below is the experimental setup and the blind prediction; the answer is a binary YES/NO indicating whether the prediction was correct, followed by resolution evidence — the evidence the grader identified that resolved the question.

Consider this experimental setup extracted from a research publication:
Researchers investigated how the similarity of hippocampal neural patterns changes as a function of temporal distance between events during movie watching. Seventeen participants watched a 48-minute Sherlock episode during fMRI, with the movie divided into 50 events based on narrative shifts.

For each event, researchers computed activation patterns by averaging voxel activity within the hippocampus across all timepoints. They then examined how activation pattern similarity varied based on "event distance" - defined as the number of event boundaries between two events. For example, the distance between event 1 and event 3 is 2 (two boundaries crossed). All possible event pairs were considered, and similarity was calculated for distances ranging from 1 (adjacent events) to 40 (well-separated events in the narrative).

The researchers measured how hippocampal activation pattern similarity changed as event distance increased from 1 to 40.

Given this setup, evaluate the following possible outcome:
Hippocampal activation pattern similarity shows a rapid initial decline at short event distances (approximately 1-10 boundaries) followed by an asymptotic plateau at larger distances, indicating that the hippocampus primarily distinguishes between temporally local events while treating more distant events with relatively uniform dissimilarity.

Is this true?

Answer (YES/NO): NO